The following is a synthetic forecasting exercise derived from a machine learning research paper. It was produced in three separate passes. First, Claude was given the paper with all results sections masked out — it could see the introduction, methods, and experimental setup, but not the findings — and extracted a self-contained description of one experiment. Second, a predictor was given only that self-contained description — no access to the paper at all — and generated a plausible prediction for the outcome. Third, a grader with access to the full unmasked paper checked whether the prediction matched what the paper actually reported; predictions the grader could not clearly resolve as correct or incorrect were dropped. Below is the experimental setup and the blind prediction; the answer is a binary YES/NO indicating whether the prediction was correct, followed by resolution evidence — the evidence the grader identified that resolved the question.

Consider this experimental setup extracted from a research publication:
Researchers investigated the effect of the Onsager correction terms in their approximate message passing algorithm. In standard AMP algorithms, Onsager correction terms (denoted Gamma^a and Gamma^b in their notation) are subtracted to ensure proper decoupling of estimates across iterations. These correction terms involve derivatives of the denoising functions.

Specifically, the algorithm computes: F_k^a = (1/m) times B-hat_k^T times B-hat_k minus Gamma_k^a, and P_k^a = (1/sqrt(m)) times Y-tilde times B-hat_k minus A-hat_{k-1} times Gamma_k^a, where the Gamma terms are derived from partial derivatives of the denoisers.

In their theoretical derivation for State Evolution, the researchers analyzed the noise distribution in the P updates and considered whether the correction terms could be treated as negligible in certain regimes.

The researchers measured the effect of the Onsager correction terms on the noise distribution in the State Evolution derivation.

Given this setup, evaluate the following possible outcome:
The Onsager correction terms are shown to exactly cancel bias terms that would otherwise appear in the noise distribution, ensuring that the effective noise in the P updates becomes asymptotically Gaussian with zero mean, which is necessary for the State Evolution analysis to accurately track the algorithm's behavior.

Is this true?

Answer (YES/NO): NO